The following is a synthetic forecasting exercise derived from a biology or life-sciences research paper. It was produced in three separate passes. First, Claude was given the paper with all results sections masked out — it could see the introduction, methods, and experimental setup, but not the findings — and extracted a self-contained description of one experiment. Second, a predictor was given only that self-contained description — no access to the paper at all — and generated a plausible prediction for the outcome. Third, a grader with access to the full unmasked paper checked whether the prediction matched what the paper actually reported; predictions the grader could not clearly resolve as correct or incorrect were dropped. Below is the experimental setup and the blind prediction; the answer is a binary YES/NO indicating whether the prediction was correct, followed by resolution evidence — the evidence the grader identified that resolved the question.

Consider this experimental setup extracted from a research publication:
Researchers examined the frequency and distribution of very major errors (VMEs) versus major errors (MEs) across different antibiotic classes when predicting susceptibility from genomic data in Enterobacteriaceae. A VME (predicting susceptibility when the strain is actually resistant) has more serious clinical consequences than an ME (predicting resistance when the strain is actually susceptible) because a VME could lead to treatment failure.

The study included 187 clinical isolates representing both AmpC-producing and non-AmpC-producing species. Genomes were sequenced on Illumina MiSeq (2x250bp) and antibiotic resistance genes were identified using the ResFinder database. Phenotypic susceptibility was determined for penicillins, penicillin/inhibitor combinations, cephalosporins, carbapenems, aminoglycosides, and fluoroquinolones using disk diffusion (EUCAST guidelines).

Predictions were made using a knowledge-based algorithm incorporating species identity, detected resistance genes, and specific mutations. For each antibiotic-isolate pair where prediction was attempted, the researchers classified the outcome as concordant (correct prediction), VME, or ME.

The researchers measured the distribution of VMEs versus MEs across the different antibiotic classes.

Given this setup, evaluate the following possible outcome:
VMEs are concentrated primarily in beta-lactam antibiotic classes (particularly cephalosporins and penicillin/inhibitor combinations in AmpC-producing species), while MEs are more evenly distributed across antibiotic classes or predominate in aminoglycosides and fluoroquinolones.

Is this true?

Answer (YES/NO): NO